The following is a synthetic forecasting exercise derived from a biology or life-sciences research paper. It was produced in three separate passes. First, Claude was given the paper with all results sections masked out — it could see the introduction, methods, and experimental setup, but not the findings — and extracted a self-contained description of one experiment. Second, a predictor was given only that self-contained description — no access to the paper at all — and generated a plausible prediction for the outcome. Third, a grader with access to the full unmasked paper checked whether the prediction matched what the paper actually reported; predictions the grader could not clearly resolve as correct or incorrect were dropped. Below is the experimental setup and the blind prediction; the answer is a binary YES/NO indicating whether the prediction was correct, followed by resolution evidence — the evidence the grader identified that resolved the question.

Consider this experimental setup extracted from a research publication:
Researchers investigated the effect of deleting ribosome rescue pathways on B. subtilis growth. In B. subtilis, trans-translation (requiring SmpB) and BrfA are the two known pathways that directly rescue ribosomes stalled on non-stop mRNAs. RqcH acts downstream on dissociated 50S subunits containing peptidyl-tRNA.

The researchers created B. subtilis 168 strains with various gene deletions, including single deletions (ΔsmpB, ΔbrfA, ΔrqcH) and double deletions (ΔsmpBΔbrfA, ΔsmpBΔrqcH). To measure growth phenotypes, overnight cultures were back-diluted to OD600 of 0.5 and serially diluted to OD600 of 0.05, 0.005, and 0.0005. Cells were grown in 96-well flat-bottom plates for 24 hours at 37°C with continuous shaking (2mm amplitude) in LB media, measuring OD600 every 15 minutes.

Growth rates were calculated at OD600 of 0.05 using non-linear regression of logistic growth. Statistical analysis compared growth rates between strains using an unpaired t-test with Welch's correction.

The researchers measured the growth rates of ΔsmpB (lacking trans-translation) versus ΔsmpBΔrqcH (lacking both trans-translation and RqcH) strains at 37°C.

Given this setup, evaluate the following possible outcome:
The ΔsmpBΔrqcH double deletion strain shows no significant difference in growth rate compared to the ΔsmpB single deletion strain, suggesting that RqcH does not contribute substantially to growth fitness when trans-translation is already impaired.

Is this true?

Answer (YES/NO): NO